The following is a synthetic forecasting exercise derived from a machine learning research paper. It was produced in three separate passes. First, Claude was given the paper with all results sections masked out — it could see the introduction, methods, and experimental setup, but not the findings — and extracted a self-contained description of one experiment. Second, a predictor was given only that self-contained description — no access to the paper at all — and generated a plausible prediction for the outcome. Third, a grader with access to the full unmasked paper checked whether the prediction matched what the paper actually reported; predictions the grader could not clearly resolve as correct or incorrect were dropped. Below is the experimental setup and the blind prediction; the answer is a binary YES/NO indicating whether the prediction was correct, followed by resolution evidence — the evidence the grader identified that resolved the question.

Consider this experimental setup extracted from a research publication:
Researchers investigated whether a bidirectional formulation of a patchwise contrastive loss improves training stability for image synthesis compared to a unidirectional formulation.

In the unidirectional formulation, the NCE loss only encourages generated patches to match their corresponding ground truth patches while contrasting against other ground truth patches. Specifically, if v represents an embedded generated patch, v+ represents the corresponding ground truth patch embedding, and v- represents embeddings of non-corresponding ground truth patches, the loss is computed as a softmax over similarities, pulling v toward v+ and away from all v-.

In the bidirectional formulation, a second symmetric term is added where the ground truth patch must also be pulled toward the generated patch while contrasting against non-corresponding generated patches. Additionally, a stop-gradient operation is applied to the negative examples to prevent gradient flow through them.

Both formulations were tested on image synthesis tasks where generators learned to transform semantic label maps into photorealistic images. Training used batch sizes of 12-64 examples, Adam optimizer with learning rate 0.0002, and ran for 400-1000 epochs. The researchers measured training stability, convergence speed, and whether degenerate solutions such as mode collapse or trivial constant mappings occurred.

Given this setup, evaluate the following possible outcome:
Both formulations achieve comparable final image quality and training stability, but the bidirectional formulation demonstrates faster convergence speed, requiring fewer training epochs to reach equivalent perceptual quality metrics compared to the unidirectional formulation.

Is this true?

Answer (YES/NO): NO